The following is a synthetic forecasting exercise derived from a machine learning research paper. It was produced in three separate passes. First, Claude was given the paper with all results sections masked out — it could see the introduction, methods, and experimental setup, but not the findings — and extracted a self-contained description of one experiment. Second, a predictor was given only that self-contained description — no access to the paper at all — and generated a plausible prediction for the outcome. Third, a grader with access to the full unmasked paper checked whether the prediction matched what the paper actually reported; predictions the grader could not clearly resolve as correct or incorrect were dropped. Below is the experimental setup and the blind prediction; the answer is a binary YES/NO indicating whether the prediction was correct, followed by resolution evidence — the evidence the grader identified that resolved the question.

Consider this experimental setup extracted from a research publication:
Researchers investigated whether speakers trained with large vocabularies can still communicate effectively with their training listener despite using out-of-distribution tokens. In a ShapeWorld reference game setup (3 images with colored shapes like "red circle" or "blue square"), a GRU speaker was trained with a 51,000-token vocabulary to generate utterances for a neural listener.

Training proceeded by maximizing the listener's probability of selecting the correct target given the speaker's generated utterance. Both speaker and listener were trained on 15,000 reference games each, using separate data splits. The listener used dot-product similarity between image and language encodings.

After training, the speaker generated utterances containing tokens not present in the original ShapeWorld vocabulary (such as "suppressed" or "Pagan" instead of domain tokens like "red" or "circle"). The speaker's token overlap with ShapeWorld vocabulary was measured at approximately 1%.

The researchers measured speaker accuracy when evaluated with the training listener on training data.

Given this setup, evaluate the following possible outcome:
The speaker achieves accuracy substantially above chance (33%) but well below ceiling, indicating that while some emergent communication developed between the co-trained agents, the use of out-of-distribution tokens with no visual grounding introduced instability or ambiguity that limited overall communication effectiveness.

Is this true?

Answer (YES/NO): NO